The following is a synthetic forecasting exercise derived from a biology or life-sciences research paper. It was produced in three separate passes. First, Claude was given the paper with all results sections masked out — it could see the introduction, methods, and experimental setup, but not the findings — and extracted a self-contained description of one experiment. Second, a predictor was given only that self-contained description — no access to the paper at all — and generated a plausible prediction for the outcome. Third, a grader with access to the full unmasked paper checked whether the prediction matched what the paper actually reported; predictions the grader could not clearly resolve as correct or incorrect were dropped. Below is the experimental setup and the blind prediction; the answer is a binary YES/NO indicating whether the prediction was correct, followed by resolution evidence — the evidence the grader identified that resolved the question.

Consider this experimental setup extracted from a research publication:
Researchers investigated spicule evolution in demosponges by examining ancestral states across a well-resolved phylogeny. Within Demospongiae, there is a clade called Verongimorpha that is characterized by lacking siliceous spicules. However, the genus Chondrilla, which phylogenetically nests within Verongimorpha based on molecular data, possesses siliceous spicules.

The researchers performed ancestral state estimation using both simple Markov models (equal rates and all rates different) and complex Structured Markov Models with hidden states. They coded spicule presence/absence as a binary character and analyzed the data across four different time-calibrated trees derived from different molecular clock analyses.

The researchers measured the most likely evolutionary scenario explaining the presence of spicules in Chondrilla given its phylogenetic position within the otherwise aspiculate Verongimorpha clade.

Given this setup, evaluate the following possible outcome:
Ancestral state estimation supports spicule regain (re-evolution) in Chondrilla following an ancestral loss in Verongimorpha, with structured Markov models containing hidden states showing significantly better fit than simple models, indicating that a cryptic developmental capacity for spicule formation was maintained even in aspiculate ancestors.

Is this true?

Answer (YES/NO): NO